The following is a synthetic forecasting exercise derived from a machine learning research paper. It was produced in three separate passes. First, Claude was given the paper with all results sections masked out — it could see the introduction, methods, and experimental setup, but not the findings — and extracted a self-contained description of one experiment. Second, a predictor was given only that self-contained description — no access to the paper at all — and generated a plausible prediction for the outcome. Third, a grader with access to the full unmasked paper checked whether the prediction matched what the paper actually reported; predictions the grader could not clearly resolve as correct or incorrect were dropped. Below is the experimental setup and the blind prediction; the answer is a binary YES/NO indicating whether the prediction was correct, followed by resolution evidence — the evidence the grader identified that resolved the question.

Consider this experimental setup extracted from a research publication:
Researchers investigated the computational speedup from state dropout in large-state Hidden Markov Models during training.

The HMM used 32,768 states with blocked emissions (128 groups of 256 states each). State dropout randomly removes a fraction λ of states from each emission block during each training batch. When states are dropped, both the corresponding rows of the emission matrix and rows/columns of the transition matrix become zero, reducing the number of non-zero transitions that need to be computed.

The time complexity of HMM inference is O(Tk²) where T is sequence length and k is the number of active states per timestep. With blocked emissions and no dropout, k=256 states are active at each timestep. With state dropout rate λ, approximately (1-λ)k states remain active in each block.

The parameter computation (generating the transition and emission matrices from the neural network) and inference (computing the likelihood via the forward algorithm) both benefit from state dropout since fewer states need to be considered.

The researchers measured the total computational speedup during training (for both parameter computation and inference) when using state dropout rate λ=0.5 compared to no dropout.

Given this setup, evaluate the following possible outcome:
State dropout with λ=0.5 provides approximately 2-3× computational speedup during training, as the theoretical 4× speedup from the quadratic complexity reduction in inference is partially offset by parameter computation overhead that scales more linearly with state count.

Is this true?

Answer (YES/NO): NO